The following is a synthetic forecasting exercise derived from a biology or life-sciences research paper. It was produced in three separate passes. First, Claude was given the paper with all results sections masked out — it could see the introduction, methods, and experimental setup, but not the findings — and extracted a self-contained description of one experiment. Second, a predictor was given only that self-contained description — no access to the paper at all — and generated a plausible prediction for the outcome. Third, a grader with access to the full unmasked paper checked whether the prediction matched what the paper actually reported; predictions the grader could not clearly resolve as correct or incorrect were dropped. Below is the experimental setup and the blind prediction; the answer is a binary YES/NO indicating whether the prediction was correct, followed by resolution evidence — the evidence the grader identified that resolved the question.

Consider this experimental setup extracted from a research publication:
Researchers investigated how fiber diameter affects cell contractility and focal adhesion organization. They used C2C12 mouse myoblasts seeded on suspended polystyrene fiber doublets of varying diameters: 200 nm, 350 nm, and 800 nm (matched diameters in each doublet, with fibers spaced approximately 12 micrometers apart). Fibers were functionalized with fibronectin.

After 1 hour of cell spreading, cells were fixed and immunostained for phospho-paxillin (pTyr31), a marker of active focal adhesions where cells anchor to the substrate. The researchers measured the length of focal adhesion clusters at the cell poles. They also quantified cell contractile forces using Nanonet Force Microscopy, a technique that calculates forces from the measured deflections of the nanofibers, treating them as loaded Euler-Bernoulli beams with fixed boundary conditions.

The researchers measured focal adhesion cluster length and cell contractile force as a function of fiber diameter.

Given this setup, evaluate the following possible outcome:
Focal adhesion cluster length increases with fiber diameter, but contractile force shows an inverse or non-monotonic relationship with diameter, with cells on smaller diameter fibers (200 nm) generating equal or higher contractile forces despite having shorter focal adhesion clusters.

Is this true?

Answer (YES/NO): NO